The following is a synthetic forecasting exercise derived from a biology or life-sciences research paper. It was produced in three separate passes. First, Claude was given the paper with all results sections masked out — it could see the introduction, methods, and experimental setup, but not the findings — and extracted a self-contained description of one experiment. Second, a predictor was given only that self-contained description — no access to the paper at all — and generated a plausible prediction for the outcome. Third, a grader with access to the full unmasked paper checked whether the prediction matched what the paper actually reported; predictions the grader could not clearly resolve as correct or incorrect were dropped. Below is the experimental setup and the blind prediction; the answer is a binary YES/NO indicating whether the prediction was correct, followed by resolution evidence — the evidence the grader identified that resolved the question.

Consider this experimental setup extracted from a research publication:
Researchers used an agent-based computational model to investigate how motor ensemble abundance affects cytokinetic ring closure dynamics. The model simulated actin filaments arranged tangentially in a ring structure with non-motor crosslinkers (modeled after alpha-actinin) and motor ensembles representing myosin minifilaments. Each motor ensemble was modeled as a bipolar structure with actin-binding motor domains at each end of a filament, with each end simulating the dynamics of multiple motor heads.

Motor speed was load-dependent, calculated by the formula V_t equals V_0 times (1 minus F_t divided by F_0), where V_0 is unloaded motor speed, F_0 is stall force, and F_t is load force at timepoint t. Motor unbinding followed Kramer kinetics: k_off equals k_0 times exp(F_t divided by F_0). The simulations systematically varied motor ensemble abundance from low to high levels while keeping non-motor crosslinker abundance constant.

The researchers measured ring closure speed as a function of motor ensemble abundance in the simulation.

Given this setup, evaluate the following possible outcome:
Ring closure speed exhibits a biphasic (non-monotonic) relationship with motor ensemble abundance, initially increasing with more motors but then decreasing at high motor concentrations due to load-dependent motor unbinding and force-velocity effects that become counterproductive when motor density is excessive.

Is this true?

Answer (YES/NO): NO